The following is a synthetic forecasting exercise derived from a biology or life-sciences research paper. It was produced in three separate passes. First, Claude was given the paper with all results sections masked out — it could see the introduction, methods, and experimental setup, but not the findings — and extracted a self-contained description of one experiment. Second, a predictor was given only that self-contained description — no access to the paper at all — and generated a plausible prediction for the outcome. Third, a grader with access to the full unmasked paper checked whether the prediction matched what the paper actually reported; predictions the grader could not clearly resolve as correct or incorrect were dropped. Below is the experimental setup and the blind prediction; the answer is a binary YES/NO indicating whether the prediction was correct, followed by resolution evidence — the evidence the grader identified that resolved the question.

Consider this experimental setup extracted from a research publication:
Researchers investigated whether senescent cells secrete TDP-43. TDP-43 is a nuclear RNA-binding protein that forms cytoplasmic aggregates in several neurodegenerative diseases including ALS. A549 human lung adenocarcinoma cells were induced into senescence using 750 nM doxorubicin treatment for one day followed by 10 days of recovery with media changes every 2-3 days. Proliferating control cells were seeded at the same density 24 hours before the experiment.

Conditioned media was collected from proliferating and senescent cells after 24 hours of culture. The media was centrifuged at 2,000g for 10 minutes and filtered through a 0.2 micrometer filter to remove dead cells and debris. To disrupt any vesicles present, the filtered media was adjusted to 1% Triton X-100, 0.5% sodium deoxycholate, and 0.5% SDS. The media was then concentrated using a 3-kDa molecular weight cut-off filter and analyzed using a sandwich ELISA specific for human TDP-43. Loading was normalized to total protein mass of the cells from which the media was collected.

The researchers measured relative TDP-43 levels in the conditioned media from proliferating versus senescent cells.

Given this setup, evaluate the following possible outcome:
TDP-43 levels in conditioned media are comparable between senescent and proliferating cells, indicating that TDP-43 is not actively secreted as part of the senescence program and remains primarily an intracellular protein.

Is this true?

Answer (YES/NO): NO